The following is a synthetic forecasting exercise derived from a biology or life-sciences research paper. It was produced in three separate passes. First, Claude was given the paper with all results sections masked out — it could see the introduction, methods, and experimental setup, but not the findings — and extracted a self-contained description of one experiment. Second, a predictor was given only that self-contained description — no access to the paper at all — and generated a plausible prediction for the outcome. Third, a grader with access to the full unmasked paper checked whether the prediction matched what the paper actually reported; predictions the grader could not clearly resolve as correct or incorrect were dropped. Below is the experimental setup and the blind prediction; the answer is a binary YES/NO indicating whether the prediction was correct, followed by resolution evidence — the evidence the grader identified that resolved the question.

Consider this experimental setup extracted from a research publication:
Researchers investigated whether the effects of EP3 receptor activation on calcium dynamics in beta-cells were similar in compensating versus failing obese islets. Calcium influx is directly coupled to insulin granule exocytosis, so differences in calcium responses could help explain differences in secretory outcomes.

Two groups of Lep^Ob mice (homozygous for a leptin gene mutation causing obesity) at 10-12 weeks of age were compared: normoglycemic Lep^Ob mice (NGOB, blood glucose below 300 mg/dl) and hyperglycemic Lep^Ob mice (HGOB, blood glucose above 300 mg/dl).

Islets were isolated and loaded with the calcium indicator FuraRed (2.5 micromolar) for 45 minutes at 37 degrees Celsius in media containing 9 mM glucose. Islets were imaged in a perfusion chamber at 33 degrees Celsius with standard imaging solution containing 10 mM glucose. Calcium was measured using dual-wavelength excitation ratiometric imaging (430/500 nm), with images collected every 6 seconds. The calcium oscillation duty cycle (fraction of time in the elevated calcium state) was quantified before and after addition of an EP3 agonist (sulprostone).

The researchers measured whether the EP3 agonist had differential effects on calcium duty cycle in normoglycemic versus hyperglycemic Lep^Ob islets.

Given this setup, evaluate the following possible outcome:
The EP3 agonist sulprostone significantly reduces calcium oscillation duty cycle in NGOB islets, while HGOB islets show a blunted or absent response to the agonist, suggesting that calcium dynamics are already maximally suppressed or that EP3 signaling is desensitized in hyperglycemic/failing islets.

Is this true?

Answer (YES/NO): NO